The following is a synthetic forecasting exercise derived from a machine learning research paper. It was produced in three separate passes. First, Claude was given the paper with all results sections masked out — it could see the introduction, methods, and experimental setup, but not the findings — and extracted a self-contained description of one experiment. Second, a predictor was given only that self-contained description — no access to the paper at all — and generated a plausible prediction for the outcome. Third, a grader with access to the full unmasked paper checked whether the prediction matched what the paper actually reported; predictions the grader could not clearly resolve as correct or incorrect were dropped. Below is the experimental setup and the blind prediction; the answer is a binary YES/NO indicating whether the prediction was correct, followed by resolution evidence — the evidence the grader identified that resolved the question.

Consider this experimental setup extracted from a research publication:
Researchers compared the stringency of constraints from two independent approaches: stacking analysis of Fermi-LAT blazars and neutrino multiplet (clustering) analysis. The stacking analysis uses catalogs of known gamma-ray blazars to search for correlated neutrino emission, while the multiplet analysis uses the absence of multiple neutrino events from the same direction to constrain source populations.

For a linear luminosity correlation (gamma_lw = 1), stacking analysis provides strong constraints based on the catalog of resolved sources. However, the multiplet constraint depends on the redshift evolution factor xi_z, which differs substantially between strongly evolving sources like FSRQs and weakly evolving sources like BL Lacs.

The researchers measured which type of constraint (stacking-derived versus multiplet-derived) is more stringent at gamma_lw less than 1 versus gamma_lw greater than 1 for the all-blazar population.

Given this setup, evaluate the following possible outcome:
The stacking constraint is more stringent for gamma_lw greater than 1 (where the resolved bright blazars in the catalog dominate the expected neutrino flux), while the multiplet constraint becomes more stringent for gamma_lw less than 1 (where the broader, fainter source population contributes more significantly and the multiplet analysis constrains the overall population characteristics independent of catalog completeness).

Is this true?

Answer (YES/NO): YES